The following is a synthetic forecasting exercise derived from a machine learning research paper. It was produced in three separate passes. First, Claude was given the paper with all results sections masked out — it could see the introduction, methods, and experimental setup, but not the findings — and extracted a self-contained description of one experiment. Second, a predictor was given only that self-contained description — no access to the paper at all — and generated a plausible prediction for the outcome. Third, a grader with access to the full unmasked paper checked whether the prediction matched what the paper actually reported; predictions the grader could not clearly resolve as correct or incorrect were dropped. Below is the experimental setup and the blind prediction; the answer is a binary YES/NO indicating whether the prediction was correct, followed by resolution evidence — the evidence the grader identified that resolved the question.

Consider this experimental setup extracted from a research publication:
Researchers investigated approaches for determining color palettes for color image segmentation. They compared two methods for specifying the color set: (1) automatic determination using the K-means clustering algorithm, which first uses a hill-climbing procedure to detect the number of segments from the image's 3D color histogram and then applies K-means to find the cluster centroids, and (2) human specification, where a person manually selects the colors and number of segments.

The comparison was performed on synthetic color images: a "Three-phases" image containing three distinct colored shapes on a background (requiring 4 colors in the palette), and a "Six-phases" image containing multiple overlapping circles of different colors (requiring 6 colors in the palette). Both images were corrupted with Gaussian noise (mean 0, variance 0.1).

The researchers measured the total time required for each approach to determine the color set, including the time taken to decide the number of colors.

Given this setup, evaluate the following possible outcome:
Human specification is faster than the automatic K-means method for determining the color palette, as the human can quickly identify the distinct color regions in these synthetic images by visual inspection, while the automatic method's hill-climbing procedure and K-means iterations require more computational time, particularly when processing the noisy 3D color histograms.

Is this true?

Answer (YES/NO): NO